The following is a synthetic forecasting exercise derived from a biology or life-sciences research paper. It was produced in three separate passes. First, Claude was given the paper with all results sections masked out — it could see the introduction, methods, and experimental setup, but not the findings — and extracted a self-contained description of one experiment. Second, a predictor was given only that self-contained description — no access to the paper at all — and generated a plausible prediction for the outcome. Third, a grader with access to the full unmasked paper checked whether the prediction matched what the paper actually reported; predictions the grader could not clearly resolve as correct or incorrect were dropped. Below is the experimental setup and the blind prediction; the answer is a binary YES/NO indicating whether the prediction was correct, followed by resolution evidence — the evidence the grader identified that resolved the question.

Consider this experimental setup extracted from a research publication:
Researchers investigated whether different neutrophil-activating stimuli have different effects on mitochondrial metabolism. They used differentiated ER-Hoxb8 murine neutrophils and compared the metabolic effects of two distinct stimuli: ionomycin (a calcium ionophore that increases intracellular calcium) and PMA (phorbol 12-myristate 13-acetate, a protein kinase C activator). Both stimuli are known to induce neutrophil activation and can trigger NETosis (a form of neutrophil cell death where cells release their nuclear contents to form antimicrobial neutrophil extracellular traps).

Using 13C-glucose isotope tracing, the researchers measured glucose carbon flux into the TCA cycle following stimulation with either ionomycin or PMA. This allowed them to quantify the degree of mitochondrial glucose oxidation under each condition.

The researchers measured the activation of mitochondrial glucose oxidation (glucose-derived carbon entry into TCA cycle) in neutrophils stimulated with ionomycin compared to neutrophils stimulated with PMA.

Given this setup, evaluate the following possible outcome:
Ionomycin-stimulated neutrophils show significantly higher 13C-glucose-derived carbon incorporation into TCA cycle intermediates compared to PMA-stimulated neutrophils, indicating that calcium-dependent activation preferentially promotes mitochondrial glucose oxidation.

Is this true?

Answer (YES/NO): YES